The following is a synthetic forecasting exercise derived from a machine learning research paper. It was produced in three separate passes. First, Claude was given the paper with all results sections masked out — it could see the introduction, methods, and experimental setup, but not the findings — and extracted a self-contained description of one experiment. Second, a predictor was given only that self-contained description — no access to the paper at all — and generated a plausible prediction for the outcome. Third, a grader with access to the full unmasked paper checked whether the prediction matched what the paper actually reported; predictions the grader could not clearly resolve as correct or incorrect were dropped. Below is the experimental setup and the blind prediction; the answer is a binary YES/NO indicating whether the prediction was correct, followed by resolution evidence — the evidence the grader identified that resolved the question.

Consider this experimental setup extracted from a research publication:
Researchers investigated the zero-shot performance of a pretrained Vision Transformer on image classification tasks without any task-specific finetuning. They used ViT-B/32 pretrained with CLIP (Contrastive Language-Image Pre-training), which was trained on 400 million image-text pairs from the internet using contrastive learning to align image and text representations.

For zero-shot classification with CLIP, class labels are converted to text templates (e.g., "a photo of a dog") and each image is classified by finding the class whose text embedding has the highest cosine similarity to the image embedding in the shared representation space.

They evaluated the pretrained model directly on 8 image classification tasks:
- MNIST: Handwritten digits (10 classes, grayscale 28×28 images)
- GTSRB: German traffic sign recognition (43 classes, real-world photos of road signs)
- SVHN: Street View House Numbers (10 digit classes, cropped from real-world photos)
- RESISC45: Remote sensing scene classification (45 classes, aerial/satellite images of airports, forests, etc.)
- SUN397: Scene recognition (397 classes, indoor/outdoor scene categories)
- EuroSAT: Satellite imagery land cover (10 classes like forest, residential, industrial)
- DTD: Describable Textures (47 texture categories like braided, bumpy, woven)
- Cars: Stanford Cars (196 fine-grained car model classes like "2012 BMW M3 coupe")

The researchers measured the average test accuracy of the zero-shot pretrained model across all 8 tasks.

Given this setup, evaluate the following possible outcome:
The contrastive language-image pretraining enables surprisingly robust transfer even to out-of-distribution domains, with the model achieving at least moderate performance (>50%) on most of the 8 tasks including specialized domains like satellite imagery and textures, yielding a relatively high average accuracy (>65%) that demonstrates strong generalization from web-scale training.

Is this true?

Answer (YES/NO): NO